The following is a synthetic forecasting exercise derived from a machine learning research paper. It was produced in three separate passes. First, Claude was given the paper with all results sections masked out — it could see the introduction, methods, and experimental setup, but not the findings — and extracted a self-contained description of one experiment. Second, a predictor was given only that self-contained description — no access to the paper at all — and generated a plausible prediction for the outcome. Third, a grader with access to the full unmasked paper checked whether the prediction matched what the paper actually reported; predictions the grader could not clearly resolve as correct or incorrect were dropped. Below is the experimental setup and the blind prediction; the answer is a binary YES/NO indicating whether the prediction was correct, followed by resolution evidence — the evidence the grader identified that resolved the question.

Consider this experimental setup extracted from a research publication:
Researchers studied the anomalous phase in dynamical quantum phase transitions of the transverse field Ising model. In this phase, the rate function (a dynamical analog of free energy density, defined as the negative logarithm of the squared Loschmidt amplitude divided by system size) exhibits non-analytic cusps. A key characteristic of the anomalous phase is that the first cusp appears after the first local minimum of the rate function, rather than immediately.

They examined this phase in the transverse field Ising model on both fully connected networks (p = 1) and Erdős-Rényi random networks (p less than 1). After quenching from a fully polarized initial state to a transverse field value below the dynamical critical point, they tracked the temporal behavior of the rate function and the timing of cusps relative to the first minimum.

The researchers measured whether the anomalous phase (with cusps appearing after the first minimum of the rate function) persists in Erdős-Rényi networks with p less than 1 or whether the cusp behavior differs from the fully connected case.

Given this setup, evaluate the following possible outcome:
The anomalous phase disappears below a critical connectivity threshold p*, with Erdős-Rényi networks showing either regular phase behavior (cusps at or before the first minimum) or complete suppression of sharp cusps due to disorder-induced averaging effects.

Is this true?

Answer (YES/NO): NO